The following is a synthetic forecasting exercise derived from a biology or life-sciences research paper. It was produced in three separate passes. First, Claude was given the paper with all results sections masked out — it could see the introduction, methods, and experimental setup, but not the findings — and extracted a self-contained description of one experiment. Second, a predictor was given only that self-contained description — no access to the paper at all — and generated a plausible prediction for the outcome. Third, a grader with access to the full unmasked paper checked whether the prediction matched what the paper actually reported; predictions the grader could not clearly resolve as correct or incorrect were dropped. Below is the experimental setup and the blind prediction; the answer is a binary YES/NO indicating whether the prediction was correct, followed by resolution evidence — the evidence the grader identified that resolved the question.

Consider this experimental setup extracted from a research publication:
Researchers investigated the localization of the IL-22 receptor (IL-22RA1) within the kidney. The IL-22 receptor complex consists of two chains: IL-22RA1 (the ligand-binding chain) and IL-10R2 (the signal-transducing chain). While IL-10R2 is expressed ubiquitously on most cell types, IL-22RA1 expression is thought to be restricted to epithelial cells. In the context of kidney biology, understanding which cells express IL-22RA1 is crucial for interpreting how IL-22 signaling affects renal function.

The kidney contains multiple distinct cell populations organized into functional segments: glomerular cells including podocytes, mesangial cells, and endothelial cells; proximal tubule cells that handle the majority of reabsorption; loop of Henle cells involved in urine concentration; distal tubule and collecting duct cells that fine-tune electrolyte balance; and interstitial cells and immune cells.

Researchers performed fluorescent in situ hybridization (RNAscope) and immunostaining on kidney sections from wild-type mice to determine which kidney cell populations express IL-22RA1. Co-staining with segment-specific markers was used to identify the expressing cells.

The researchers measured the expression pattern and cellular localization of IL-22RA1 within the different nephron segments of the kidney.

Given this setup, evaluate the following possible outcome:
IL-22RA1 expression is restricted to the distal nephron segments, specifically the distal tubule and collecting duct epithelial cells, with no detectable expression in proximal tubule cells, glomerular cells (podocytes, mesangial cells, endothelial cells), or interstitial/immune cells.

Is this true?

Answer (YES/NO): NO